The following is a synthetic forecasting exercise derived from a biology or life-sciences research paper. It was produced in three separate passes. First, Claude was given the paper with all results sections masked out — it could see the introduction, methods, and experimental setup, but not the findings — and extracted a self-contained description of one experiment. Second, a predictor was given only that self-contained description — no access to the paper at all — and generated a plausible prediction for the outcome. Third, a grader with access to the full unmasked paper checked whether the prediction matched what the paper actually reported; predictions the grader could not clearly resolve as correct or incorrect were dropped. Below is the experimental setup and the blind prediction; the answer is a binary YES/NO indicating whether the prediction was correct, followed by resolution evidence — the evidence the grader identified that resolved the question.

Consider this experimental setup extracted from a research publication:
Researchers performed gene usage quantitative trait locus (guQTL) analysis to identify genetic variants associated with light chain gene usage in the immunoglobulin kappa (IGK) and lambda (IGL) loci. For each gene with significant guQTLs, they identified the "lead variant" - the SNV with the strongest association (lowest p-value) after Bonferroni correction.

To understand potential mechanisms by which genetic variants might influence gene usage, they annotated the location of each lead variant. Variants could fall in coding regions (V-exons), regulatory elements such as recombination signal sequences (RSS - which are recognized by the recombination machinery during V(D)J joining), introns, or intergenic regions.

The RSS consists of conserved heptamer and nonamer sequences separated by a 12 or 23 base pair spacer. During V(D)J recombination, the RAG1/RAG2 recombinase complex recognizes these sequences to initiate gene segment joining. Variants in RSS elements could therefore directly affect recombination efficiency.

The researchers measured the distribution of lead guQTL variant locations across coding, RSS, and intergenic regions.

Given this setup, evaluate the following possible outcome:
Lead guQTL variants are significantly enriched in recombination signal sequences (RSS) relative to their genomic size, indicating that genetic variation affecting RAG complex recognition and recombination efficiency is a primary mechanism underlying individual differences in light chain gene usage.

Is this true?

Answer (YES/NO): NO